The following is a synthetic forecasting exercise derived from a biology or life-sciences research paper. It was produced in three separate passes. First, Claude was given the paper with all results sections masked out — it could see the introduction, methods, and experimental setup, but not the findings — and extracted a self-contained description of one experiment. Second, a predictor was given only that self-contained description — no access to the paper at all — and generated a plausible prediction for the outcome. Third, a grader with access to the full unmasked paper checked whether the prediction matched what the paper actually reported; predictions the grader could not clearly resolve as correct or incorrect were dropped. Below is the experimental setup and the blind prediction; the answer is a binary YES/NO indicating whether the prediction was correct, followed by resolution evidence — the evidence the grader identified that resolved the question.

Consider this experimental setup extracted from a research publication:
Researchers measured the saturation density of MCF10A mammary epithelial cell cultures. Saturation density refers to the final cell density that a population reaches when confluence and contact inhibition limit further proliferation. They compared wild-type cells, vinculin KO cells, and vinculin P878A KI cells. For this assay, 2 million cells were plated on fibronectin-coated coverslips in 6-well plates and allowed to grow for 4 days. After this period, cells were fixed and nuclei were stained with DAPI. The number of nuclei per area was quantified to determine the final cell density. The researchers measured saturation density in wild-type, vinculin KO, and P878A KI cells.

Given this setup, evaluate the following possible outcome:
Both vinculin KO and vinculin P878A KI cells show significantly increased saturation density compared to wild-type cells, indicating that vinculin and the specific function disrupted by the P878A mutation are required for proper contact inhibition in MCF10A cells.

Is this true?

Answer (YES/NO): YES